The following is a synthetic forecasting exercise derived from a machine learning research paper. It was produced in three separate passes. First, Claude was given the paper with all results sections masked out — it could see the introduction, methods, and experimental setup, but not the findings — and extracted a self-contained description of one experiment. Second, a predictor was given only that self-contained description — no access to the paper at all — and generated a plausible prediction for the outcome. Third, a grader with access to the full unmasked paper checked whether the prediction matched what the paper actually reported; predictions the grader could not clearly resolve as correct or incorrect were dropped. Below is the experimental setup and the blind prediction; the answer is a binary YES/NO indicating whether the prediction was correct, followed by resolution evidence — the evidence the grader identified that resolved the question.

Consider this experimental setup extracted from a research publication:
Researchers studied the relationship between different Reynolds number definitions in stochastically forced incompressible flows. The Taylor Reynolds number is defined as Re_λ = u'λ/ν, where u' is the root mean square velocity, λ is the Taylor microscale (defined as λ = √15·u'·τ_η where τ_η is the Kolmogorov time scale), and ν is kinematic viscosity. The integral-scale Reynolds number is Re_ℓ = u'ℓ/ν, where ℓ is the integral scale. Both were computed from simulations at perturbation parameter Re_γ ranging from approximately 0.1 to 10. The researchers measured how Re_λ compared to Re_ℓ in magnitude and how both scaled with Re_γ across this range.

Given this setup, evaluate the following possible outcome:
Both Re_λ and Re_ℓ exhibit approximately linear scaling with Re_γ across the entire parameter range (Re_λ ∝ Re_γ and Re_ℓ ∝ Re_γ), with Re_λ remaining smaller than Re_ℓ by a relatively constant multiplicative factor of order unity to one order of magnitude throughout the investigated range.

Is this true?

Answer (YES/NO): NO